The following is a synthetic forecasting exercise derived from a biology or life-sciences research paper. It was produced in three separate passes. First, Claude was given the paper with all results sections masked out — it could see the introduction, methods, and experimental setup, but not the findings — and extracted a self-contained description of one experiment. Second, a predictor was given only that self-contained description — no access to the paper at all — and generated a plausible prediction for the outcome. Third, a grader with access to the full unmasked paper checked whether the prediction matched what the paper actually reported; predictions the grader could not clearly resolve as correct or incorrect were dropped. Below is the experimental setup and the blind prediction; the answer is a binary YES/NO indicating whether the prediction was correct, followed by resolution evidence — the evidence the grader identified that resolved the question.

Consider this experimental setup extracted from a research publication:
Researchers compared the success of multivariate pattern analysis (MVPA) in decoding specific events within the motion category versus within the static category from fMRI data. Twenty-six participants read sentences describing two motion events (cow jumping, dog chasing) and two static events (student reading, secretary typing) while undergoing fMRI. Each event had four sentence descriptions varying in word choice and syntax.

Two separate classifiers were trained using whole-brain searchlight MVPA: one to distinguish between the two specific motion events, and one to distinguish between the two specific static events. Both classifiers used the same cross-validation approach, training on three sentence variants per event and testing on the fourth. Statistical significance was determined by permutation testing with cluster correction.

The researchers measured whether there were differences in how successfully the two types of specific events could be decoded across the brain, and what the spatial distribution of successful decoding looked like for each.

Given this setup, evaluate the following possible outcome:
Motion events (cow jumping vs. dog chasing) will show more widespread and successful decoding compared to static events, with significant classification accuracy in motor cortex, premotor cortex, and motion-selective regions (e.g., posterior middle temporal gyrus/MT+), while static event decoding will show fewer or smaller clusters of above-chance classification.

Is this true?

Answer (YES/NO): NO